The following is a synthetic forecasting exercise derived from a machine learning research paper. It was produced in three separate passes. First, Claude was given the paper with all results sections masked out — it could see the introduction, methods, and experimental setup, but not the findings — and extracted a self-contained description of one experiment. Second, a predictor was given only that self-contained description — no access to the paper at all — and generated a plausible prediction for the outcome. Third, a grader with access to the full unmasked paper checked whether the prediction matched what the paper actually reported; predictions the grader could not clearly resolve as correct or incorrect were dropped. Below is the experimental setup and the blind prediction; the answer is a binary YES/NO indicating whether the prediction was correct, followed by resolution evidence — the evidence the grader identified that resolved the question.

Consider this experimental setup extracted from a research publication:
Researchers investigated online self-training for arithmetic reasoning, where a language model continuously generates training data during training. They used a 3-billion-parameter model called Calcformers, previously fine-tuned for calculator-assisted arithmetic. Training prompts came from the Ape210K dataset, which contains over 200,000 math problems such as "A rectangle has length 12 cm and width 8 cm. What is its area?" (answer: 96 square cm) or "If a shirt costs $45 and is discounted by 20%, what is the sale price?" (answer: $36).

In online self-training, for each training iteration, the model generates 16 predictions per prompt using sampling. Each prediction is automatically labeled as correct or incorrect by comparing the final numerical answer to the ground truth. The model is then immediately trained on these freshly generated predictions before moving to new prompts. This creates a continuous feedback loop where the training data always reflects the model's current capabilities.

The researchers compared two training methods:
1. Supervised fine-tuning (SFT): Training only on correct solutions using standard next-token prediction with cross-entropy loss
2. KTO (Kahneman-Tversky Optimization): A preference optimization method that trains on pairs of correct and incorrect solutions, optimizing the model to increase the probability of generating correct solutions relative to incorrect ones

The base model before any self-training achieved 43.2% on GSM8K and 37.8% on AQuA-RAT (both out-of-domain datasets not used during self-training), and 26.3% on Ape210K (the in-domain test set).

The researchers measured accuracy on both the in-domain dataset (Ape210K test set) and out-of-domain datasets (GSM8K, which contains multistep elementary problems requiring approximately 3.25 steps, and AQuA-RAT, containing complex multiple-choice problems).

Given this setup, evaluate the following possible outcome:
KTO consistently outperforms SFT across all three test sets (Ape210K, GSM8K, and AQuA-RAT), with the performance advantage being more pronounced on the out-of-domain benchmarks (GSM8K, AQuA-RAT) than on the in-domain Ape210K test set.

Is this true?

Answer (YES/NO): YES